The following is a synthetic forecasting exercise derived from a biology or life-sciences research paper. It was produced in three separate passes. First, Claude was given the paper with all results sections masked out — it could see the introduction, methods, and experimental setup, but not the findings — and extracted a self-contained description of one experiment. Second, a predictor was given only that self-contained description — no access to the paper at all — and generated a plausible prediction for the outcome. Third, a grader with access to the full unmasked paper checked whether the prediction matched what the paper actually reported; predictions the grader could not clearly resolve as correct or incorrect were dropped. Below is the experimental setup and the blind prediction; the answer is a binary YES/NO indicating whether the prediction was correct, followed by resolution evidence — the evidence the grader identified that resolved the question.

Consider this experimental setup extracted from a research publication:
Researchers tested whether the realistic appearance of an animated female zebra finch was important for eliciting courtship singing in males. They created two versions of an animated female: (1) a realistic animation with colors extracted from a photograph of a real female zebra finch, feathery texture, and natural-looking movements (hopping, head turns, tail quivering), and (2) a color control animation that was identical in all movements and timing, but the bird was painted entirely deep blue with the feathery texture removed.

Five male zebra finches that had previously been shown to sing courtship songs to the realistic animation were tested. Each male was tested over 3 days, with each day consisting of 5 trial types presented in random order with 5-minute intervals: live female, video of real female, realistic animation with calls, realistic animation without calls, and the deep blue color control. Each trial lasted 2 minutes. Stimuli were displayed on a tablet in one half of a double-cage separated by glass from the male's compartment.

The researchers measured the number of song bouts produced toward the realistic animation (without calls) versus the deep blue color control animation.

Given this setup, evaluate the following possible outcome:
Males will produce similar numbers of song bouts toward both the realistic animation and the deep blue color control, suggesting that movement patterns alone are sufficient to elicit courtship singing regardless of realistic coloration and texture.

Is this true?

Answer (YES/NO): NO